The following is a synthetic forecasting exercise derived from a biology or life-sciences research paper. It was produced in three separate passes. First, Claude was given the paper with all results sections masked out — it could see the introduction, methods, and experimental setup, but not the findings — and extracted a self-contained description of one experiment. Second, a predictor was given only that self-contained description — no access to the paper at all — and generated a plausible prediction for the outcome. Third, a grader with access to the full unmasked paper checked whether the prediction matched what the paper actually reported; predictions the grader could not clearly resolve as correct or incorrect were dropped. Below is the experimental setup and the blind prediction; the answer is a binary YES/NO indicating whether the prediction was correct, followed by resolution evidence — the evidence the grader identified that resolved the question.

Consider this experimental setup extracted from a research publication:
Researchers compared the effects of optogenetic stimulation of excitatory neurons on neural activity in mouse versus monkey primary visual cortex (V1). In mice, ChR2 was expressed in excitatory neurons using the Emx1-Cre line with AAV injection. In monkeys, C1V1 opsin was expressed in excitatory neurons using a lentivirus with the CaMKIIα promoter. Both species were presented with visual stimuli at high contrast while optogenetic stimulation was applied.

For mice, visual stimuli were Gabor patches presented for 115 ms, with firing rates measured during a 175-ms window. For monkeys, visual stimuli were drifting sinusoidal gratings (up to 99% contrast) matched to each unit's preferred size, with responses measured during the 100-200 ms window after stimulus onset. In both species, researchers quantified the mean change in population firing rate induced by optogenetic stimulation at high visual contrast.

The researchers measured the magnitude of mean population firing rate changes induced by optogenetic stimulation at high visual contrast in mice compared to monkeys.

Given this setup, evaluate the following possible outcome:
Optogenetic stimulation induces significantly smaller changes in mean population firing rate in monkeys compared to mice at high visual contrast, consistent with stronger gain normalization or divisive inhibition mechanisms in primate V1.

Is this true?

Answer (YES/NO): NO